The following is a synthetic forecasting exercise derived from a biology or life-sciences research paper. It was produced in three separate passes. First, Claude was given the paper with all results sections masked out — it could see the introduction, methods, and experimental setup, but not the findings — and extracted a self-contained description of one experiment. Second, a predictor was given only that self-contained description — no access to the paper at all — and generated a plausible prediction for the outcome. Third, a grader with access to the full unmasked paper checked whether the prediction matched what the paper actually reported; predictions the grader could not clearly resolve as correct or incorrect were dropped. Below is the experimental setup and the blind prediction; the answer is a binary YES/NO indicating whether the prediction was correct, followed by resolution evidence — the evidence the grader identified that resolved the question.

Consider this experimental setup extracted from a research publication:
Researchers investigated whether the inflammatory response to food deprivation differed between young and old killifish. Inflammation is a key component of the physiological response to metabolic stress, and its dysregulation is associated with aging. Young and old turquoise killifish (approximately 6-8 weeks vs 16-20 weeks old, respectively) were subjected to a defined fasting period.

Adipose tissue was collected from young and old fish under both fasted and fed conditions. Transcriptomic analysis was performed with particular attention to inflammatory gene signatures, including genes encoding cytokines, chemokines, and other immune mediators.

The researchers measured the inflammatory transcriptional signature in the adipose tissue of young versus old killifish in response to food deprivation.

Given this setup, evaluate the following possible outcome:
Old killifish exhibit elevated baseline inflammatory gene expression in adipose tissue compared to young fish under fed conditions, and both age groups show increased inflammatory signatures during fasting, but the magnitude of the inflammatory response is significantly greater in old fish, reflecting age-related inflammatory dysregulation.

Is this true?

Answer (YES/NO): NO